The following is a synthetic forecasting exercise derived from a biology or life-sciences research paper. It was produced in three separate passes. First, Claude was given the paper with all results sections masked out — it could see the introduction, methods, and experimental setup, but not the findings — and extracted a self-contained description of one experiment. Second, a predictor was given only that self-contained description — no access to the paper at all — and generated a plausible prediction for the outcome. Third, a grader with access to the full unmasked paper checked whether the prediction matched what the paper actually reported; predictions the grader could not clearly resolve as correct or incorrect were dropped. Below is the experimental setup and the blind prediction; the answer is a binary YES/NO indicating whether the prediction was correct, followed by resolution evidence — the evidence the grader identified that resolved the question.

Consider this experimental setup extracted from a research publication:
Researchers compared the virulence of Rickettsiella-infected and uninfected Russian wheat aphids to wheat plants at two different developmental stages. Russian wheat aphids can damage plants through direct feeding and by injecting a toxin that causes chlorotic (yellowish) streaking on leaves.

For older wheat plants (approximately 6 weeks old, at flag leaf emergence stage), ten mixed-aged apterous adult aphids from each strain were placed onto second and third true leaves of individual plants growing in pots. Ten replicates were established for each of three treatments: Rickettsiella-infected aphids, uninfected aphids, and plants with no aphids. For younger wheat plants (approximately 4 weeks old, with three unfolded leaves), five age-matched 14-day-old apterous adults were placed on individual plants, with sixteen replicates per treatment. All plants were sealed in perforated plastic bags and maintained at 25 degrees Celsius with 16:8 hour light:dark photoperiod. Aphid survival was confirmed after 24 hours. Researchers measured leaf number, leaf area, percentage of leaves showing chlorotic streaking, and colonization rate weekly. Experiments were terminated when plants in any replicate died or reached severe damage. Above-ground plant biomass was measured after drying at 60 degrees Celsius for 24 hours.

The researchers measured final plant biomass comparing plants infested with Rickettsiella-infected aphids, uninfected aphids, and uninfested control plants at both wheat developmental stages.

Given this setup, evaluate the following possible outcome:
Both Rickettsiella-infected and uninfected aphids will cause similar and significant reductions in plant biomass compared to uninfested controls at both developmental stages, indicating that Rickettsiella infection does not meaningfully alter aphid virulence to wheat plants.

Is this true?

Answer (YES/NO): NO